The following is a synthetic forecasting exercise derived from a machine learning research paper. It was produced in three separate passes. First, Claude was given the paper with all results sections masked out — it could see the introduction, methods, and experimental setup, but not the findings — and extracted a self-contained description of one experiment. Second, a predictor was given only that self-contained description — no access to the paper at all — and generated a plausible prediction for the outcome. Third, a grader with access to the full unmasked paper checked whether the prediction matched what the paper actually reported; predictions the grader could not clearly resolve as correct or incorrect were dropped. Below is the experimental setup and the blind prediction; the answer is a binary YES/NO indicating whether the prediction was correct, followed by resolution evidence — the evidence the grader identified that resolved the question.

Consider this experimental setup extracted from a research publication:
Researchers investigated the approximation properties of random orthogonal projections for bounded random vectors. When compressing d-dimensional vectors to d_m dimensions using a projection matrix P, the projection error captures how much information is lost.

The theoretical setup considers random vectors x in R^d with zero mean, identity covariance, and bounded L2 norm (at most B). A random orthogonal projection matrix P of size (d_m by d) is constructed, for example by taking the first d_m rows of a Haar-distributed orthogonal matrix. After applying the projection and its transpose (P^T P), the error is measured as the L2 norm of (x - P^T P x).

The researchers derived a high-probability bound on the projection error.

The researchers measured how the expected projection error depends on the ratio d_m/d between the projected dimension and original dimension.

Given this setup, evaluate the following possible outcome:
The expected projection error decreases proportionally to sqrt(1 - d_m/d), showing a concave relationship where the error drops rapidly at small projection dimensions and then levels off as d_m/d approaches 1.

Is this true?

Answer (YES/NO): NO